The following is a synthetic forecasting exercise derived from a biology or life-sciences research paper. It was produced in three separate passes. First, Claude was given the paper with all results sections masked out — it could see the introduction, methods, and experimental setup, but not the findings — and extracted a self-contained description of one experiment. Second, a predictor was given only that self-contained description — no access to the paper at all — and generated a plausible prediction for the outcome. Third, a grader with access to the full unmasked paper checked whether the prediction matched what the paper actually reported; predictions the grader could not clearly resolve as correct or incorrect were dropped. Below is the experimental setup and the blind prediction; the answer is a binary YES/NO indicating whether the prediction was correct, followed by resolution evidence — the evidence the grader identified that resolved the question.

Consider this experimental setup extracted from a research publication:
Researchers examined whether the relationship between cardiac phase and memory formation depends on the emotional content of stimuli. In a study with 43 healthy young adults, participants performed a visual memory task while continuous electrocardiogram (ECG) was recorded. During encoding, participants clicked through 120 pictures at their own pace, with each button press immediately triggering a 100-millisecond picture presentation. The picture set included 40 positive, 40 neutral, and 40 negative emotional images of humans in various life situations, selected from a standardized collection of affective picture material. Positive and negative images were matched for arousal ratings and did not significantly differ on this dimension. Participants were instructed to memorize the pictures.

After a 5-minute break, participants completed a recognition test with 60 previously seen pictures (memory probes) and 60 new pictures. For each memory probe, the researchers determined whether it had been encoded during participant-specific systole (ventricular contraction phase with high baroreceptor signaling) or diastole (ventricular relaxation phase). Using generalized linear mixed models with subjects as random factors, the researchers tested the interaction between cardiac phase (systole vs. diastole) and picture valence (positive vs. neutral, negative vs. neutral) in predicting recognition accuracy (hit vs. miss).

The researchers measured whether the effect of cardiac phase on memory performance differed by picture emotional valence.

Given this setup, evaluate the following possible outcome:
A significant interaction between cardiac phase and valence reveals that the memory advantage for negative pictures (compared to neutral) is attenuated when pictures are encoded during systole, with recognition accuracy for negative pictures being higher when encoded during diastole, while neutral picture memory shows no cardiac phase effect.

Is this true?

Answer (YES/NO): NO